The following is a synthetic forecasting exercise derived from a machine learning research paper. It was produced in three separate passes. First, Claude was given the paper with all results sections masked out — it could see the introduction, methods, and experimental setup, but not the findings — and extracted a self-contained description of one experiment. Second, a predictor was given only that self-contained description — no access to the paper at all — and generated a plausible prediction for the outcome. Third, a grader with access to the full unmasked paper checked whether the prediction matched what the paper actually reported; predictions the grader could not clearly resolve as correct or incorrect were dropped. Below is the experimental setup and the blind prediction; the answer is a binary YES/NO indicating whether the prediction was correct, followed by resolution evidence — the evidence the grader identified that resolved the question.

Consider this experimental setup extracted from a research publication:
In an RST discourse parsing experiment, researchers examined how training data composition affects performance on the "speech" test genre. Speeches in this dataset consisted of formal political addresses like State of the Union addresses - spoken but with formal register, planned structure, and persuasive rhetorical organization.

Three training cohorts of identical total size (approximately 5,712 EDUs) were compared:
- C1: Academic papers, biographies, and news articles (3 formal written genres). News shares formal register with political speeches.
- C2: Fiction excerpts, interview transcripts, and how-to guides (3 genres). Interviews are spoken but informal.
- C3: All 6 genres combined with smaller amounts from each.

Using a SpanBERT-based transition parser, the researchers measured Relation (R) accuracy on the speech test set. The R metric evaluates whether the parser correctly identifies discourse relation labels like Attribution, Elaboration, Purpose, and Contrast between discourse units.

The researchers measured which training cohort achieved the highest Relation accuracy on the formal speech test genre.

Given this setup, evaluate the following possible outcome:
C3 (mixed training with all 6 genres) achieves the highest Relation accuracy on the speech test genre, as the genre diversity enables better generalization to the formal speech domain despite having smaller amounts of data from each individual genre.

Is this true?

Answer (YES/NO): YES